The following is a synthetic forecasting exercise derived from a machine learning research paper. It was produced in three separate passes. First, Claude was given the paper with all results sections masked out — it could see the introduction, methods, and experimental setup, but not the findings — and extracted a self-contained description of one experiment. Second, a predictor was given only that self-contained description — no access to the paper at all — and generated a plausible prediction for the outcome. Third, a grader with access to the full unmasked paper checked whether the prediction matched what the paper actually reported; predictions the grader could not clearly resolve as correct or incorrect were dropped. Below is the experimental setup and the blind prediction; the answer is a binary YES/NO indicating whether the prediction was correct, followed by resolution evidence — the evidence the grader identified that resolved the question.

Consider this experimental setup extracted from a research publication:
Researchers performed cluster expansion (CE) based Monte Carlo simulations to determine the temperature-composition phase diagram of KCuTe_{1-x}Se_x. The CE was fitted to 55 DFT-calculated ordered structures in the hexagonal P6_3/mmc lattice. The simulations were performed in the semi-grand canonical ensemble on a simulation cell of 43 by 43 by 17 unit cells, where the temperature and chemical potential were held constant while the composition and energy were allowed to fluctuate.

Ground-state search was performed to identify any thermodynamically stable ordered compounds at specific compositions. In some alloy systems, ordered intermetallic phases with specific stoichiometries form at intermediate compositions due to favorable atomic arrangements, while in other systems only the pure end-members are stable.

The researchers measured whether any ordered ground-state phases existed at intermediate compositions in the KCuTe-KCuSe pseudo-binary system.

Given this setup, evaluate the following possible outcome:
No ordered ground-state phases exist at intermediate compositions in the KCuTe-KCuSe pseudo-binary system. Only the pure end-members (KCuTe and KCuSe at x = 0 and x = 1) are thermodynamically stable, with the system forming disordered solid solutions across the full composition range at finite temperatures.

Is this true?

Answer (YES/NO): YES